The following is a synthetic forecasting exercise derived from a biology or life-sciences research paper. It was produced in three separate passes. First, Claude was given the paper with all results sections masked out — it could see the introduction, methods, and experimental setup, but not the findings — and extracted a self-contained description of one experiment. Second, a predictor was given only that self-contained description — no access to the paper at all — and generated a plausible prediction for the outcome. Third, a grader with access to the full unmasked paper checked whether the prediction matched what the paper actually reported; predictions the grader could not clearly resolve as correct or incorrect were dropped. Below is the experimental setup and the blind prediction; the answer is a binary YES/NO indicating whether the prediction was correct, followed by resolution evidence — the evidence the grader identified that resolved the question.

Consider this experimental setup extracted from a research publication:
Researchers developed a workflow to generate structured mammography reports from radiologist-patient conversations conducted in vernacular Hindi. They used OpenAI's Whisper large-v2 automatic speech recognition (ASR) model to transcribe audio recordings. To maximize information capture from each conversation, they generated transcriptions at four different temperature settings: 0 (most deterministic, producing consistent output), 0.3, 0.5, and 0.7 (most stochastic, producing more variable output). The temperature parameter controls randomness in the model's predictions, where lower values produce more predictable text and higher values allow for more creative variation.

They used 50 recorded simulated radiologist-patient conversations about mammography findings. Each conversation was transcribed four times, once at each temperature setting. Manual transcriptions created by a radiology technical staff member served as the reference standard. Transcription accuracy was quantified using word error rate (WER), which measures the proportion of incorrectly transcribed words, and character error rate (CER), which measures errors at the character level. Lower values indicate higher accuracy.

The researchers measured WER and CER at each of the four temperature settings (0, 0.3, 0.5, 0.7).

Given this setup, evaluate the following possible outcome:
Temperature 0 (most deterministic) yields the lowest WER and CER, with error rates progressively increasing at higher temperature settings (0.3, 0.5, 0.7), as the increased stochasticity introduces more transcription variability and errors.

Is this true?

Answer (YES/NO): NO